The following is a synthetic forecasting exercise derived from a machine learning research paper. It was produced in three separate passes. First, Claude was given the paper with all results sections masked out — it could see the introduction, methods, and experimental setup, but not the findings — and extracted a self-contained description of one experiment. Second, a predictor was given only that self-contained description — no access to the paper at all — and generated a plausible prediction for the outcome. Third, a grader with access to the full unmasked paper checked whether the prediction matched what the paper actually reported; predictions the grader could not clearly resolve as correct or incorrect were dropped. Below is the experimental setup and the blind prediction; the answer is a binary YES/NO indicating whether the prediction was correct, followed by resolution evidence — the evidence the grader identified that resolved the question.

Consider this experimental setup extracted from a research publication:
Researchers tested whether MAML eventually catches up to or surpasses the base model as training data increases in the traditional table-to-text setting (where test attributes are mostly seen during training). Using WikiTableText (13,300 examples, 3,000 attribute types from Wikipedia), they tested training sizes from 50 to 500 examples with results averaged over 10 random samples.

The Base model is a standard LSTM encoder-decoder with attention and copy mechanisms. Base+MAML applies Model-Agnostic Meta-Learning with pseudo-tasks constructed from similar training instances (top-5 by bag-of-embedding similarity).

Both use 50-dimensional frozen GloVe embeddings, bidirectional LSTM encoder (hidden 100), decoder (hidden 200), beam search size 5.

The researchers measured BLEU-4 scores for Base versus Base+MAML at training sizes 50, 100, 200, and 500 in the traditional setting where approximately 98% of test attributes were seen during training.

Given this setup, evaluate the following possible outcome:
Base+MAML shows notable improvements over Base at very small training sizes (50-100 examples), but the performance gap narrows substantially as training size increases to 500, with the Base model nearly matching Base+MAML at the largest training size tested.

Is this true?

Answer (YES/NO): NO